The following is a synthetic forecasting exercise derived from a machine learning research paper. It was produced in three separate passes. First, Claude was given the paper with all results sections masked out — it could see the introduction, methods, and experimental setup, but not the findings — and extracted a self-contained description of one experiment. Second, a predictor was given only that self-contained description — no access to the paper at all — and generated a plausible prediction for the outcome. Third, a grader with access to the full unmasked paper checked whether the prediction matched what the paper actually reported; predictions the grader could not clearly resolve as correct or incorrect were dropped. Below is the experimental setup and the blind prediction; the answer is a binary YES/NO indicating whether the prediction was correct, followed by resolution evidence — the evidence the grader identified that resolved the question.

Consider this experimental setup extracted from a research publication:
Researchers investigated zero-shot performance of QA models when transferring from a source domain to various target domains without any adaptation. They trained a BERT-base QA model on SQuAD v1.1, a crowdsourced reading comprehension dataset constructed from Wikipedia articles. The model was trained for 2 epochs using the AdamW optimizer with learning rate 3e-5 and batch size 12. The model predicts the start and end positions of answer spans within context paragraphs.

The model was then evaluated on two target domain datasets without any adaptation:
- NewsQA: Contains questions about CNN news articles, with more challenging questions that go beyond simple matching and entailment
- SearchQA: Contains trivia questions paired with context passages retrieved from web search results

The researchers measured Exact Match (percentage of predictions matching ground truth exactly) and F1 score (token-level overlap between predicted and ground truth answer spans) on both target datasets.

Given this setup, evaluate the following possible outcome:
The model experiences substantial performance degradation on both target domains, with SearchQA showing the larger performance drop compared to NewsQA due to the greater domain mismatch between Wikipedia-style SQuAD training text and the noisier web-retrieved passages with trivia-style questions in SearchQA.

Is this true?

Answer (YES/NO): YES